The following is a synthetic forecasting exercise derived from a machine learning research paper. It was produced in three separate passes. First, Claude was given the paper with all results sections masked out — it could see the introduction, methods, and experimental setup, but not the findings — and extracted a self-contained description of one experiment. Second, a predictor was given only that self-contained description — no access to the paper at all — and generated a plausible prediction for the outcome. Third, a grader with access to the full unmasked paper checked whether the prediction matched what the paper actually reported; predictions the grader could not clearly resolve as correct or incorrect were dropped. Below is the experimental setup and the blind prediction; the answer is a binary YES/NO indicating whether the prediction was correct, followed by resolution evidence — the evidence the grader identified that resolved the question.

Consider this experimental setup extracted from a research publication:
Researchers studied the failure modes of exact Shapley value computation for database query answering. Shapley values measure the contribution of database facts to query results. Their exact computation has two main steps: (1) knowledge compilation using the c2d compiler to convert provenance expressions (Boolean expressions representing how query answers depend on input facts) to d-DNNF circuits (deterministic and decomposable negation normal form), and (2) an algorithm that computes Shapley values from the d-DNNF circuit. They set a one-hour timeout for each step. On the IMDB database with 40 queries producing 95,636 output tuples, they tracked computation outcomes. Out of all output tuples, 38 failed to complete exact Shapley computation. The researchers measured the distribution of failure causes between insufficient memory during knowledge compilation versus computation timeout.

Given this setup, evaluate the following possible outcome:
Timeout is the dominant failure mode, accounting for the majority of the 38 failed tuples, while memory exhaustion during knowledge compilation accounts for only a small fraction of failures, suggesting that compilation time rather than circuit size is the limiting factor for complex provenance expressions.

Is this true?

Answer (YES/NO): NO